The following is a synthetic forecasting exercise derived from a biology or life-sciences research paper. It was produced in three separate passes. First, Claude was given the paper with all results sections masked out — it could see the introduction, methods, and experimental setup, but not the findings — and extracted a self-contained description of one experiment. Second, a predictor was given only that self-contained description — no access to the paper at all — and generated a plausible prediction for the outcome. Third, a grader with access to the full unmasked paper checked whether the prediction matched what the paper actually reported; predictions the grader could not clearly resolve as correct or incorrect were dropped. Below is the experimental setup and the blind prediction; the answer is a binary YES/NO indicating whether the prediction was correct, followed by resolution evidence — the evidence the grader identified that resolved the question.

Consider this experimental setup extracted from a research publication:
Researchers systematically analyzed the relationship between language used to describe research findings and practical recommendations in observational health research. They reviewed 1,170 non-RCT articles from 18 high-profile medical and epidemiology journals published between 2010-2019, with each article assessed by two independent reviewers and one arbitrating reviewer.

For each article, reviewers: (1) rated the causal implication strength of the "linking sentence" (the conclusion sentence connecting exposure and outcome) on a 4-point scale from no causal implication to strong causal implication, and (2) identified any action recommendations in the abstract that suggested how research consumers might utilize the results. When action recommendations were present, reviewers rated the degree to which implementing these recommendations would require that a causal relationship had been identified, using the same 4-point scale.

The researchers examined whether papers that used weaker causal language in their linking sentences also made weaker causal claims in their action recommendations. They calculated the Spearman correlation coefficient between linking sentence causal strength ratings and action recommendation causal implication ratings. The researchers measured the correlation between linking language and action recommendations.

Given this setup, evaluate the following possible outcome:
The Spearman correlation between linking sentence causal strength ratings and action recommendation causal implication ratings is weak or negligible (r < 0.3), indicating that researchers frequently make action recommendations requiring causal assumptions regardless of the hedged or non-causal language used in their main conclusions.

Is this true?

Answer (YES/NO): NO